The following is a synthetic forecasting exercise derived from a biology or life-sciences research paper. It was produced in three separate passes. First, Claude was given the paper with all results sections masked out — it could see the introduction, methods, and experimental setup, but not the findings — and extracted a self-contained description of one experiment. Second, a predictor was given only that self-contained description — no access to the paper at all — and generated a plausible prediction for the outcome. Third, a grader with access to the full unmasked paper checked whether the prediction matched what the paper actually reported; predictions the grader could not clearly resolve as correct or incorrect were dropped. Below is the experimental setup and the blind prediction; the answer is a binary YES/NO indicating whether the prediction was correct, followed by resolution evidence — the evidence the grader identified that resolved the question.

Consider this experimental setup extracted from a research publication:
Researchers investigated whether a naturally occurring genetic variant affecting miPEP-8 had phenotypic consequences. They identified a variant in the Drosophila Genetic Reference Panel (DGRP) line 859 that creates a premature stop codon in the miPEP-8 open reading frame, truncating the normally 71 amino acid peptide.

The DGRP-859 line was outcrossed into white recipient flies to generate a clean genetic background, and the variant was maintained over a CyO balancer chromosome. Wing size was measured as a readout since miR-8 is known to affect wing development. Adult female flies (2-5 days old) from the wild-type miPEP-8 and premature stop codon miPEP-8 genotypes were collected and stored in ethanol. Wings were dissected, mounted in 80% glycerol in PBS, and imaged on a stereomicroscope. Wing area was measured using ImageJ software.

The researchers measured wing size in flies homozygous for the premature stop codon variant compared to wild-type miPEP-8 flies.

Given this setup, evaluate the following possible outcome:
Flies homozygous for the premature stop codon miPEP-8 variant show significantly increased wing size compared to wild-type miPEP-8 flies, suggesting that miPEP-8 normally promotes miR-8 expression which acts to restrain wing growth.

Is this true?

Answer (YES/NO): NO